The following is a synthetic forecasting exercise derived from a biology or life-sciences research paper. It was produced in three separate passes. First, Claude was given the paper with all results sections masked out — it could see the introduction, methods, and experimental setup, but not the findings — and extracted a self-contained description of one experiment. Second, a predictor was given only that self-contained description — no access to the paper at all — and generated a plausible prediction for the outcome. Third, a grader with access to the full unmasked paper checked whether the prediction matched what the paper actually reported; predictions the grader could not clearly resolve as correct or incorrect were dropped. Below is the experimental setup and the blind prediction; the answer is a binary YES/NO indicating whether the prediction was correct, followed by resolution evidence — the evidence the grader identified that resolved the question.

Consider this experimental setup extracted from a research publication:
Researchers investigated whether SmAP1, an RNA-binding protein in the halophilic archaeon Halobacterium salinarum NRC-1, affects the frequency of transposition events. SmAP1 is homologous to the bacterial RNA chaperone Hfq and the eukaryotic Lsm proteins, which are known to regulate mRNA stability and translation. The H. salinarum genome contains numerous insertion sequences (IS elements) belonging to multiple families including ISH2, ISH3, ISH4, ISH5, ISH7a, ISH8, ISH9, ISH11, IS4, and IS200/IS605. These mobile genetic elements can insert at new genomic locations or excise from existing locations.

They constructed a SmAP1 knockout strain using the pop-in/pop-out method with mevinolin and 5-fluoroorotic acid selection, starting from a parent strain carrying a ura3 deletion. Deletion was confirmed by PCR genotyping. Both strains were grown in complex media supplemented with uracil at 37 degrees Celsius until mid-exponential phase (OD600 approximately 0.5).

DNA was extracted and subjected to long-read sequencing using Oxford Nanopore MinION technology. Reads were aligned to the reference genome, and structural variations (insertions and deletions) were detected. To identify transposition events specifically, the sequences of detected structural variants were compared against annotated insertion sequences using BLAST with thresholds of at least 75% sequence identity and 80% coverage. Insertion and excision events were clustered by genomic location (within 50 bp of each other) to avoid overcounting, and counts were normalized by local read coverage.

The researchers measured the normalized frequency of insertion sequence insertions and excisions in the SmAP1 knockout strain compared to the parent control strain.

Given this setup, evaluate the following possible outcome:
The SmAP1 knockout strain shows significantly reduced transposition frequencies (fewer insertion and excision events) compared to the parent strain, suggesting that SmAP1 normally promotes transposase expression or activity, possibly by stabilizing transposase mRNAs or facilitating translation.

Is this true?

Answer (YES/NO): YES